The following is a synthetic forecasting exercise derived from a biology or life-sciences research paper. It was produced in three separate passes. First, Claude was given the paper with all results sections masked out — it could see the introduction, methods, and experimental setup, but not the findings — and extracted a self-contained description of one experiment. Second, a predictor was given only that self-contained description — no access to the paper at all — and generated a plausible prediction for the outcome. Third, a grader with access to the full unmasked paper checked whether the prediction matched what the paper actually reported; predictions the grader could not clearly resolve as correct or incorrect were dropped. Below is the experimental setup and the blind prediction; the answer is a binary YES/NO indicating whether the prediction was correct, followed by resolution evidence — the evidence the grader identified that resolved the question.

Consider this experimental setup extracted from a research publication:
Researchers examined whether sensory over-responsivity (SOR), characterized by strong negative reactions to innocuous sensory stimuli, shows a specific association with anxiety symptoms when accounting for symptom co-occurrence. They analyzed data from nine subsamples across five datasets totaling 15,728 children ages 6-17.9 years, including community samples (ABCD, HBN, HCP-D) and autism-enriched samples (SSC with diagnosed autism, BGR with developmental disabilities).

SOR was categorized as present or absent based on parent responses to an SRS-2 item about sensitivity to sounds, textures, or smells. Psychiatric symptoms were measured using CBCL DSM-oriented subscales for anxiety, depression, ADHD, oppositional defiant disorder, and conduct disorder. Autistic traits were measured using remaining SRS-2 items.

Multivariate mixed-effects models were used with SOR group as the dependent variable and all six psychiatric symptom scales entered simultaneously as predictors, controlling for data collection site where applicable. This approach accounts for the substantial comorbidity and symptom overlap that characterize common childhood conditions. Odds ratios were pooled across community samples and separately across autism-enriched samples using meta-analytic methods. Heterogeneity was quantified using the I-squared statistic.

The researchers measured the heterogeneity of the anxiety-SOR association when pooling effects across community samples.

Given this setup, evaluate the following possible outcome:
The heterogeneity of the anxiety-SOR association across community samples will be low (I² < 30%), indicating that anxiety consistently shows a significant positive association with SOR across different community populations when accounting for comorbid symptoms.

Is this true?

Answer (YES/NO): YES